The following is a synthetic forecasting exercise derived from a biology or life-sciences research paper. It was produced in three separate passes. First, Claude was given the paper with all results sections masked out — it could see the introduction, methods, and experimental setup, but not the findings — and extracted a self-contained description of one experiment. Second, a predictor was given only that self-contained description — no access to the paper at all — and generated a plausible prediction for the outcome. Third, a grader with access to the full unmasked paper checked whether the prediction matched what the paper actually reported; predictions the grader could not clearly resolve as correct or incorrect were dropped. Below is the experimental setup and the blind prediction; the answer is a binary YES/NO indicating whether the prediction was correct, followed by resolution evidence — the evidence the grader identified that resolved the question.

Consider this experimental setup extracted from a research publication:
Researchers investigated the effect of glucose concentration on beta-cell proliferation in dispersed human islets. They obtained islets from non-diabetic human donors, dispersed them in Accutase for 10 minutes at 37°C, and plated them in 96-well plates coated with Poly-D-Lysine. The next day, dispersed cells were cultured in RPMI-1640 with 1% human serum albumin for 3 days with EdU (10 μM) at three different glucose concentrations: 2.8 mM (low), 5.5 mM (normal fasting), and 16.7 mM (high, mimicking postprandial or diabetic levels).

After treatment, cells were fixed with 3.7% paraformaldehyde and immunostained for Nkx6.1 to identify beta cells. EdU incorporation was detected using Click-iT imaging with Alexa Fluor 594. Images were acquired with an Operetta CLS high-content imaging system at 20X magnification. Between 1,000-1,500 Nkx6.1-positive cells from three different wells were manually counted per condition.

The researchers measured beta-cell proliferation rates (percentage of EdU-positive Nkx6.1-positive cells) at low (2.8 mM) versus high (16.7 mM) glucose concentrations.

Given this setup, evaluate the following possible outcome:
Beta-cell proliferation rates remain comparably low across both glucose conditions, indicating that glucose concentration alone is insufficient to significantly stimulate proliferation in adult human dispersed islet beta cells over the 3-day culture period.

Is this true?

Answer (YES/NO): YES